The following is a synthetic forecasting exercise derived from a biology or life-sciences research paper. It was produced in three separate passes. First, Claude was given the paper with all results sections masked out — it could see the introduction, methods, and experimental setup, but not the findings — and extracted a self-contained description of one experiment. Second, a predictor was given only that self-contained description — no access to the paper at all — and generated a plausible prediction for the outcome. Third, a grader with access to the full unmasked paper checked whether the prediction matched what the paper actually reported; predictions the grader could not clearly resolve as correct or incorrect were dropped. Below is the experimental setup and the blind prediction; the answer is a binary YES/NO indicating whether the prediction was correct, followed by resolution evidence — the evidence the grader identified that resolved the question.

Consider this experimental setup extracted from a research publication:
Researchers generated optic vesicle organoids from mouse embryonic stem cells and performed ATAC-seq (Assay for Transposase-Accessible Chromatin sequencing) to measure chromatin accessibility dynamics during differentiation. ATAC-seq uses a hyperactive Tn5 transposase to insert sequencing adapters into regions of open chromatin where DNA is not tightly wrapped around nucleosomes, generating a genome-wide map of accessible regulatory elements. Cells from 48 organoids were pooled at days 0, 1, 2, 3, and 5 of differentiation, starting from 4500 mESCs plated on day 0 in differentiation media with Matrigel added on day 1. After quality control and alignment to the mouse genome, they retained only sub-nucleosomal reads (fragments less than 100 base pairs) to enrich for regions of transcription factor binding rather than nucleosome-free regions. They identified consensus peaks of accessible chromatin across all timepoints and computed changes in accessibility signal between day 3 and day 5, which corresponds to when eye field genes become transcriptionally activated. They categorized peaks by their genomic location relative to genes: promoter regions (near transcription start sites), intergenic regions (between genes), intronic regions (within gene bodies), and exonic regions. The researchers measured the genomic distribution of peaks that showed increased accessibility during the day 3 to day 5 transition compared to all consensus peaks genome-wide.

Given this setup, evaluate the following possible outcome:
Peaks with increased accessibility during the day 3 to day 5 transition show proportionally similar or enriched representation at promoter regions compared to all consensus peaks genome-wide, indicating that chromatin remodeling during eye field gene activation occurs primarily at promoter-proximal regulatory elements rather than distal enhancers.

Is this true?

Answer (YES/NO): NO